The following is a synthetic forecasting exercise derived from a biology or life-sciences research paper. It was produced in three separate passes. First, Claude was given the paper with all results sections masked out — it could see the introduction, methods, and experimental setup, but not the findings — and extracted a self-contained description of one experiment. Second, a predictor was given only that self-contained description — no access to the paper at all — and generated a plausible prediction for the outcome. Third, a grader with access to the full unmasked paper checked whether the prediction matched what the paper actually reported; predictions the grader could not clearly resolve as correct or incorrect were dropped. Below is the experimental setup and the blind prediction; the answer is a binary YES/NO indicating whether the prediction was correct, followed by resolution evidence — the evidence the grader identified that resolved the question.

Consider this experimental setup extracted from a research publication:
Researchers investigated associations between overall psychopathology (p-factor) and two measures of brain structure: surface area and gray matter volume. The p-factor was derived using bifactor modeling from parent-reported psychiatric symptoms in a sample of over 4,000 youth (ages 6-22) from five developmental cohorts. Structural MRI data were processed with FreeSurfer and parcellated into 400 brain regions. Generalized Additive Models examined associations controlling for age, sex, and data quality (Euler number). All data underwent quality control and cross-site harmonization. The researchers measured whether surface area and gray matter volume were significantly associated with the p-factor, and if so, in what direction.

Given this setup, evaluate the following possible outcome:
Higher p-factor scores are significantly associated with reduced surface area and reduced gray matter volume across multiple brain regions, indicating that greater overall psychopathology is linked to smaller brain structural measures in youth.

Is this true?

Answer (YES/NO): NO